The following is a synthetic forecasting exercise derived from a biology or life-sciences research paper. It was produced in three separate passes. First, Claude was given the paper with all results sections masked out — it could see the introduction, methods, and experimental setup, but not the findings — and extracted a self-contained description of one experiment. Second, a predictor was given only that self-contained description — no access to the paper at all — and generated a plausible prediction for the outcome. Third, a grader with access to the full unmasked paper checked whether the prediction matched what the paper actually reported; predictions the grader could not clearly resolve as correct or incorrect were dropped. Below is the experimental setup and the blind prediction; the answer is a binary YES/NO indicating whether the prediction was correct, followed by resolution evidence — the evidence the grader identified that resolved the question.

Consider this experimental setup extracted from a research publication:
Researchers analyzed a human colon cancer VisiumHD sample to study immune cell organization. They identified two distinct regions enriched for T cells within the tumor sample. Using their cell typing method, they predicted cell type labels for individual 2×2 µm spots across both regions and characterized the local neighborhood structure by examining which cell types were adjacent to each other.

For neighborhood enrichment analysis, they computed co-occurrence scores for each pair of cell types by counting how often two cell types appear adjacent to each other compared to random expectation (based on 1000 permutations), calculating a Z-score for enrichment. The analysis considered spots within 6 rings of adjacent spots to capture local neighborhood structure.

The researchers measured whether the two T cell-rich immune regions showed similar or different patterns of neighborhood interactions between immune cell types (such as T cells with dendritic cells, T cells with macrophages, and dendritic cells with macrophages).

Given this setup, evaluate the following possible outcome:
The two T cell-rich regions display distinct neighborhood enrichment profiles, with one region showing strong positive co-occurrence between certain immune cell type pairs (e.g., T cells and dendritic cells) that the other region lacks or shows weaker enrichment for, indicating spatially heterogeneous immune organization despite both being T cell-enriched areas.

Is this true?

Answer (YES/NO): YES